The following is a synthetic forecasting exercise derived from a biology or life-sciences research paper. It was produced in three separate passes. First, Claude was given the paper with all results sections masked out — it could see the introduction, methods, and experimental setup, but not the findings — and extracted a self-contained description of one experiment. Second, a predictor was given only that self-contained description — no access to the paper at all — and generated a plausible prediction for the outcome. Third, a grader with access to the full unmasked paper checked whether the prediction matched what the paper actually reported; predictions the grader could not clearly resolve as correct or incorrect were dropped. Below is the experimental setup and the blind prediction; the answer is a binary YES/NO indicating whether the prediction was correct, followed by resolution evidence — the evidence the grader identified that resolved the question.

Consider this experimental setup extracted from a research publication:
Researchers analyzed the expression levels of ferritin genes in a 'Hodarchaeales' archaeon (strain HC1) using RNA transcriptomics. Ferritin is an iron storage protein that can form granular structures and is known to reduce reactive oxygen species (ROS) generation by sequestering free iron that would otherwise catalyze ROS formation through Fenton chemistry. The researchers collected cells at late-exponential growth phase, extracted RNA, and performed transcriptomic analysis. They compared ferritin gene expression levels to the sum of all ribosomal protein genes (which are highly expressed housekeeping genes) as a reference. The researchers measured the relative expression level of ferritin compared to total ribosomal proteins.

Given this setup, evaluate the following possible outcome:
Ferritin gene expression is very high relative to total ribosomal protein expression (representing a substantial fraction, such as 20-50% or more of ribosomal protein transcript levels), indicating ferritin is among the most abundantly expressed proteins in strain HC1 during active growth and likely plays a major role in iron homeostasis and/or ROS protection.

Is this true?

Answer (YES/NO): YES